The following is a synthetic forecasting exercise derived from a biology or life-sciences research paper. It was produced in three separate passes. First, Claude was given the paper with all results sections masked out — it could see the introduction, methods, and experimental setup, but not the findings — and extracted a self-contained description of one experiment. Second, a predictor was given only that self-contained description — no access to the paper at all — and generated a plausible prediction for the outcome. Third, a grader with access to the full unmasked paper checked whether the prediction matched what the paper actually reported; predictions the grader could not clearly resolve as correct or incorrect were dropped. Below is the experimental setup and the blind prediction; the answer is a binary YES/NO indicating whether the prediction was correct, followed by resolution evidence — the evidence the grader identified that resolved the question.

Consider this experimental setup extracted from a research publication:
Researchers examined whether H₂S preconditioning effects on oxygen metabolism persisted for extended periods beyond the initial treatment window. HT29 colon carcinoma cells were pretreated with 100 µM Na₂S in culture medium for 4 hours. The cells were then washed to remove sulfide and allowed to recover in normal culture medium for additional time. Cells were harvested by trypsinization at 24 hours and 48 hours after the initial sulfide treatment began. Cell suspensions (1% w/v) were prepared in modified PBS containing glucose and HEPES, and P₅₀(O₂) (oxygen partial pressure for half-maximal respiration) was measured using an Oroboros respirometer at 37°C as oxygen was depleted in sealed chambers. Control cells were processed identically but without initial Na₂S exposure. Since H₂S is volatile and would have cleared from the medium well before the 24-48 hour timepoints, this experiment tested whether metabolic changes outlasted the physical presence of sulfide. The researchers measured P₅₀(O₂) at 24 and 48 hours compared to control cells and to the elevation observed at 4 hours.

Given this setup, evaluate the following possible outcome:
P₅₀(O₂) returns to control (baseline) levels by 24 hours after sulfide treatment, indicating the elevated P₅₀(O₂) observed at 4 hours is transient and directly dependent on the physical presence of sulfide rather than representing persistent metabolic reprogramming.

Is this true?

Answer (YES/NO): NO